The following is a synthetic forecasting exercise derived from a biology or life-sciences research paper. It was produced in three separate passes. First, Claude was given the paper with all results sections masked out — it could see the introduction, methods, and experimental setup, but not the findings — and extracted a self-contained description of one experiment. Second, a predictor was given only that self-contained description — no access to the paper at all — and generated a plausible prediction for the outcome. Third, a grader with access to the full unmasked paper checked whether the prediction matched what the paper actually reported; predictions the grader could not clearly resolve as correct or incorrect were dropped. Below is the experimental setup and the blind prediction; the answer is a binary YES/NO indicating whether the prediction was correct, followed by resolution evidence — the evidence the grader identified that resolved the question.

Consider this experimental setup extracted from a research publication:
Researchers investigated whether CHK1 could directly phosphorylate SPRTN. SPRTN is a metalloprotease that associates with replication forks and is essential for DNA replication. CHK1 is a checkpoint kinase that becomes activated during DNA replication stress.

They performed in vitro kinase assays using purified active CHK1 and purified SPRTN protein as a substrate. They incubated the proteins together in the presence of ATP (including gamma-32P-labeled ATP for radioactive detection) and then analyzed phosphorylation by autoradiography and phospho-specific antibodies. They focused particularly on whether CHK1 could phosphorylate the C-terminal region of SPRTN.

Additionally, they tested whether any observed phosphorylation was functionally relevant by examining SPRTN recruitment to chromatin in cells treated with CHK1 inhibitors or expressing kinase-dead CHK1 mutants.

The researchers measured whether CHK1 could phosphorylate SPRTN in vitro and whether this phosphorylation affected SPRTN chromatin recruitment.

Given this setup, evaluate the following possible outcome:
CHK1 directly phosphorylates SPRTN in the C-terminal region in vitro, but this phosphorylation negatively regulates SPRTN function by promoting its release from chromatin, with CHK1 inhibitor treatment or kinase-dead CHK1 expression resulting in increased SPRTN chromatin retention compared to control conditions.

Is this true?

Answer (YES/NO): NO